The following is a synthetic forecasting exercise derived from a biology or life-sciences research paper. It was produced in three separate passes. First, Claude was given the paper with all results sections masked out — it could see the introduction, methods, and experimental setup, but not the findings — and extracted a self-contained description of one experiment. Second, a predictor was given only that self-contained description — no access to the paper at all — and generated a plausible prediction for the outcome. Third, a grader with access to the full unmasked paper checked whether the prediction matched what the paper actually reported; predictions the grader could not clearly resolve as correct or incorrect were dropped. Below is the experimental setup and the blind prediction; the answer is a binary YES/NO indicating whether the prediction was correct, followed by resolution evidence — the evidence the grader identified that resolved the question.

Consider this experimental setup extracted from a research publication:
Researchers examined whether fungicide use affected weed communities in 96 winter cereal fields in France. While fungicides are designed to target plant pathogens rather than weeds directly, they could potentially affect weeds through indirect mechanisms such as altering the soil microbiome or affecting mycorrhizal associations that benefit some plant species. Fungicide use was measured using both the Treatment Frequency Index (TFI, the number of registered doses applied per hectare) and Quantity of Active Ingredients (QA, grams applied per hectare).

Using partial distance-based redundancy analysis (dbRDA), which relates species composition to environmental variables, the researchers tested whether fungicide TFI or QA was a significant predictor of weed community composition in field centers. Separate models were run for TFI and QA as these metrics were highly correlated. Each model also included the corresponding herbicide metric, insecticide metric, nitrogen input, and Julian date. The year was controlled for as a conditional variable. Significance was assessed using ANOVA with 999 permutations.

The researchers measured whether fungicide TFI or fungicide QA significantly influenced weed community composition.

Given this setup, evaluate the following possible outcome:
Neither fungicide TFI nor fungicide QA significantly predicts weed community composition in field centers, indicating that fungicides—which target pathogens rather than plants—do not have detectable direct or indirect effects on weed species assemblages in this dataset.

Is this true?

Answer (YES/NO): YES